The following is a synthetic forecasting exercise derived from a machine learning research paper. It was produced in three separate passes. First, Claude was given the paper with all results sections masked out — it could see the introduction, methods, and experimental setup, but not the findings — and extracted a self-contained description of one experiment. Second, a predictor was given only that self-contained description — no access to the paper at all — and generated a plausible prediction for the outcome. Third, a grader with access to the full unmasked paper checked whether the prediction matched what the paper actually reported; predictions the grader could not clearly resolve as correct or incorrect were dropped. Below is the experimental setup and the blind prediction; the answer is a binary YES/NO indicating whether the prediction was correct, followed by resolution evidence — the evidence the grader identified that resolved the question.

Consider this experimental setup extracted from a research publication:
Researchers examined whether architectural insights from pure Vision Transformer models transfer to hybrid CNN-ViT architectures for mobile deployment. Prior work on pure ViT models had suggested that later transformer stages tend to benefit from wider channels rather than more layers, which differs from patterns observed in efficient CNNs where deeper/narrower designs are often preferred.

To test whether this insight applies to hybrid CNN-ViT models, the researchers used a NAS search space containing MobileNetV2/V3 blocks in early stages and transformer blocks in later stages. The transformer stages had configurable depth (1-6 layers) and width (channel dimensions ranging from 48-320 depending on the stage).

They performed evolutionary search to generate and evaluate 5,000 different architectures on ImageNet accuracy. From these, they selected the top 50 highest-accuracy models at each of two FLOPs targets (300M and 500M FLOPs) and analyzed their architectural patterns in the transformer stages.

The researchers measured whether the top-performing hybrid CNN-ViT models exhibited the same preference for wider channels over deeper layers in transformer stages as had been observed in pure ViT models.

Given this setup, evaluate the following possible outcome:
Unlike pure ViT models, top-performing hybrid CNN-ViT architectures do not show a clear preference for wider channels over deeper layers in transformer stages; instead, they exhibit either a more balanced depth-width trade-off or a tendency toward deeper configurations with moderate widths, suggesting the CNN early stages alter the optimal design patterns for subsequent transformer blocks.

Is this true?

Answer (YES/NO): NO